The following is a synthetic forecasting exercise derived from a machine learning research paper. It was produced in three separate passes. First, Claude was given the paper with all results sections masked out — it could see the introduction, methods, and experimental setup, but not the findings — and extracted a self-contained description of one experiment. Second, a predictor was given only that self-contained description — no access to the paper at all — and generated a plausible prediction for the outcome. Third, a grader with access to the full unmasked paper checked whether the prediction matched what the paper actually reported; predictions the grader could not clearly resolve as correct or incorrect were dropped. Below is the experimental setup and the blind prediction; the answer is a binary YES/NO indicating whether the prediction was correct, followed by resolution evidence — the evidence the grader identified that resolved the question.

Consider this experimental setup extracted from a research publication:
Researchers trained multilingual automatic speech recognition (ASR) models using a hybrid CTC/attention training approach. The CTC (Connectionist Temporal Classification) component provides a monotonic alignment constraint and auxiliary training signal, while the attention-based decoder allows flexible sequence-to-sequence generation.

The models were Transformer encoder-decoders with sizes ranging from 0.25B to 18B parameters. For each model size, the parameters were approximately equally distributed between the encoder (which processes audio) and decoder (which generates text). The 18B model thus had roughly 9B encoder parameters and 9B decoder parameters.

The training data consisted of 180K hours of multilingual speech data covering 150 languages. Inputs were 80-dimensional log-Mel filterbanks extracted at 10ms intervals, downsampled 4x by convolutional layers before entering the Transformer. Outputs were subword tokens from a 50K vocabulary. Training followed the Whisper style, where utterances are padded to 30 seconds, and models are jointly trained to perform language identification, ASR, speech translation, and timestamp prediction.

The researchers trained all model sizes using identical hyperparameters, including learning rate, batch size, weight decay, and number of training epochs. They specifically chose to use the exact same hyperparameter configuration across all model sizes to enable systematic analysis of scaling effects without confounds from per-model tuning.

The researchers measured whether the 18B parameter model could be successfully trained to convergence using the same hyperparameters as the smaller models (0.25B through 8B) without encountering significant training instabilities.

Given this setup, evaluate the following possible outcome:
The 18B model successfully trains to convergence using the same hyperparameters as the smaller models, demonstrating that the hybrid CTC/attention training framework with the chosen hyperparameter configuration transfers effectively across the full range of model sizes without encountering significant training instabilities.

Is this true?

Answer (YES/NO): YES